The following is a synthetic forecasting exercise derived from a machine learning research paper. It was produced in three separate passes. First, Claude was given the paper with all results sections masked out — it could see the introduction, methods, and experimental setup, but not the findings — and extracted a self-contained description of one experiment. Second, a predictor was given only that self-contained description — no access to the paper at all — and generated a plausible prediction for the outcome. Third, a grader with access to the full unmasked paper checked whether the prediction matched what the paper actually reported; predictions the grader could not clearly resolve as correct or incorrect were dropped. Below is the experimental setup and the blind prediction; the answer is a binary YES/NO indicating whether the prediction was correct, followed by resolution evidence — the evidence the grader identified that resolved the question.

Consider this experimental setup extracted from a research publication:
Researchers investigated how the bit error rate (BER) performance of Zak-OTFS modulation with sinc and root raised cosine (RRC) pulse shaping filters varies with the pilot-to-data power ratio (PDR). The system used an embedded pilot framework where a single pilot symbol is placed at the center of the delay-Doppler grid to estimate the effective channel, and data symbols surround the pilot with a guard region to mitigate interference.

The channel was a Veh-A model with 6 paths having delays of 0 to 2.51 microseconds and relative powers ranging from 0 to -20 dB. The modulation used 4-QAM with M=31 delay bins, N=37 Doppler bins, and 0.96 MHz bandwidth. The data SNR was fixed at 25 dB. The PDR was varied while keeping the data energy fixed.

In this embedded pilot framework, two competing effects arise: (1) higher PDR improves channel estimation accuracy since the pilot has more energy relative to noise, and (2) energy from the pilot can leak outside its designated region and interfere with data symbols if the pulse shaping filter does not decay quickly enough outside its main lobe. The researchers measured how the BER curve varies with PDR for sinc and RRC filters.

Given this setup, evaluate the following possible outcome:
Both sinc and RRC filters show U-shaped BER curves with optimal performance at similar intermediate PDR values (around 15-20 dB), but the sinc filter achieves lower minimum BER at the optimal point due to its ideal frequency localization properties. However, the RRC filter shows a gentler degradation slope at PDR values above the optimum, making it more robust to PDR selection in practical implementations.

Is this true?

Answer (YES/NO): NO